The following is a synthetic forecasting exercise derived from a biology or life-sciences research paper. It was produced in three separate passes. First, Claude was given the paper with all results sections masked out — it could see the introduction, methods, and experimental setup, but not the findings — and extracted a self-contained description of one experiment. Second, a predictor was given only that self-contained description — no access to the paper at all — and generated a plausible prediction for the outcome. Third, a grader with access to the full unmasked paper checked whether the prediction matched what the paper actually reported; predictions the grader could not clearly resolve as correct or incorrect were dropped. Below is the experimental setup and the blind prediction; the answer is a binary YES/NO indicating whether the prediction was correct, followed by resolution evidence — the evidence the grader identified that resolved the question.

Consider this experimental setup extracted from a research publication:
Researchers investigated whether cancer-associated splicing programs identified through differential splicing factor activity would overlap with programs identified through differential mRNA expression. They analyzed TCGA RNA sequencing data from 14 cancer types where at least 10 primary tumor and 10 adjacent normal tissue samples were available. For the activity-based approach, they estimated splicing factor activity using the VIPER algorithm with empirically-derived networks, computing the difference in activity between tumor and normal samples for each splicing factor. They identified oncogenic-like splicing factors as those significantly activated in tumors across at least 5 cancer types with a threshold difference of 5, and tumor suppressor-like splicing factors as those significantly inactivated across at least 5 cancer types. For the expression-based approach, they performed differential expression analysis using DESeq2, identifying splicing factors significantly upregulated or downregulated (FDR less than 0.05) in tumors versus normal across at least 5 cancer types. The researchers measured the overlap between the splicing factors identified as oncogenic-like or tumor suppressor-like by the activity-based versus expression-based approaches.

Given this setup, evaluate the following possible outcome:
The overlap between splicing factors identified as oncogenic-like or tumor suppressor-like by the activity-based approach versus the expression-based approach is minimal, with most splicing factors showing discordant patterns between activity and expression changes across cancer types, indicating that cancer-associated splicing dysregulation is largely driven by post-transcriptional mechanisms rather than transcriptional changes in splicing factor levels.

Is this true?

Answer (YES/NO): YES